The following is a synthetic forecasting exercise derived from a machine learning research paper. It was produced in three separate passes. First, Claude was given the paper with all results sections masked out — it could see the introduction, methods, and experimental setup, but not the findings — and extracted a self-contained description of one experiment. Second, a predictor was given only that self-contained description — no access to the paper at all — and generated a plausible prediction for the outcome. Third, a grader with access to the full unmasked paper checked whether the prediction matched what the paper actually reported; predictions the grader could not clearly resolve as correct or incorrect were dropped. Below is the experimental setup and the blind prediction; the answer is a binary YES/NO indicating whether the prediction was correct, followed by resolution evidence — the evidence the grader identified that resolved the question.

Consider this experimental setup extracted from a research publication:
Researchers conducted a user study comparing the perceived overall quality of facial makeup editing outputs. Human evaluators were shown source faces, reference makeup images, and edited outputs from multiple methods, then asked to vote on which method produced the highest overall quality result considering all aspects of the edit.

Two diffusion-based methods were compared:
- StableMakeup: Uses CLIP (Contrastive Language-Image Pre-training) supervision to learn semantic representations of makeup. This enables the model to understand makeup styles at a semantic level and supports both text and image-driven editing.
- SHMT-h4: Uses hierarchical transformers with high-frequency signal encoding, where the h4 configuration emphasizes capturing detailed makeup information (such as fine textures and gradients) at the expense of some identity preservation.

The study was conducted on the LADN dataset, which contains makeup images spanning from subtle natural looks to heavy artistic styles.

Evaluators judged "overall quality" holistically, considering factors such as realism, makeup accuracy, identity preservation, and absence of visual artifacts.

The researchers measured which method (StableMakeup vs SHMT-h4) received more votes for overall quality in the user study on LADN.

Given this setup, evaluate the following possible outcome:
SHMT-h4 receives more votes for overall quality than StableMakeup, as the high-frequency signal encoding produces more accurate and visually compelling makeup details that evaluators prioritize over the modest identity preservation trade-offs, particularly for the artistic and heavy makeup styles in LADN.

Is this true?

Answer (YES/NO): NO